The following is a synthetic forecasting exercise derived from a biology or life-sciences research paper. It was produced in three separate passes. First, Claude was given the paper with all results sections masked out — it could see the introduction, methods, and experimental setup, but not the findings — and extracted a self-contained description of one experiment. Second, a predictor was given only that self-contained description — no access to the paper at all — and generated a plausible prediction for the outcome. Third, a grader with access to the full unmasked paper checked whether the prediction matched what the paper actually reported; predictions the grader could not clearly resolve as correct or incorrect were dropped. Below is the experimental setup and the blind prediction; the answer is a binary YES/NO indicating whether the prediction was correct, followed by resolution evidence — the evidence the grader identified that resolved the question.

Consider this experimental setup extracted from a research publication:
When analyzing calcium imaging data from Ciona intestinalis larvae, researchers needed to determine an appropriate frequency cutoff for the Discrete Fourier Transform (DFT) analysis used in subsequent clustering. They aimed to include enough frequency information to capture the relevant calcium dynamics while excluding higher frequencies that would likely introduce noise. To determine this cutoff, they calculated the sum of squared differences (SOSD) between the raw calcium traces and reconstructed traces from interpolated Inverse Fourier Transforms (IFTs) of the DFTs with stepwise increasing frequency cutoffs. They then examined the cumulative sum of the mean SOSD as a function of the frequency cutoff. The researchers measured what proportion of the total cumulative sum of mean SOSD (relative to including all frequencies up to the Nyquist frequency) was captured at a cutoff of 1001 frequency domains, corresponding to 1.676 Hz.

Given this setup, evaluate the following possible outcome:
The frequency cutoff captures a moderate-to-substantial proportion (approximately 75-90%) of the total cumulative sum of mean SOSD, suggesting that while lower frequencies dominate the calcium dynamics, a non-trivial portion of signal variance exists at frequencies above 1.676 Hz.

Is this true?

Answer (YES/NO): NO